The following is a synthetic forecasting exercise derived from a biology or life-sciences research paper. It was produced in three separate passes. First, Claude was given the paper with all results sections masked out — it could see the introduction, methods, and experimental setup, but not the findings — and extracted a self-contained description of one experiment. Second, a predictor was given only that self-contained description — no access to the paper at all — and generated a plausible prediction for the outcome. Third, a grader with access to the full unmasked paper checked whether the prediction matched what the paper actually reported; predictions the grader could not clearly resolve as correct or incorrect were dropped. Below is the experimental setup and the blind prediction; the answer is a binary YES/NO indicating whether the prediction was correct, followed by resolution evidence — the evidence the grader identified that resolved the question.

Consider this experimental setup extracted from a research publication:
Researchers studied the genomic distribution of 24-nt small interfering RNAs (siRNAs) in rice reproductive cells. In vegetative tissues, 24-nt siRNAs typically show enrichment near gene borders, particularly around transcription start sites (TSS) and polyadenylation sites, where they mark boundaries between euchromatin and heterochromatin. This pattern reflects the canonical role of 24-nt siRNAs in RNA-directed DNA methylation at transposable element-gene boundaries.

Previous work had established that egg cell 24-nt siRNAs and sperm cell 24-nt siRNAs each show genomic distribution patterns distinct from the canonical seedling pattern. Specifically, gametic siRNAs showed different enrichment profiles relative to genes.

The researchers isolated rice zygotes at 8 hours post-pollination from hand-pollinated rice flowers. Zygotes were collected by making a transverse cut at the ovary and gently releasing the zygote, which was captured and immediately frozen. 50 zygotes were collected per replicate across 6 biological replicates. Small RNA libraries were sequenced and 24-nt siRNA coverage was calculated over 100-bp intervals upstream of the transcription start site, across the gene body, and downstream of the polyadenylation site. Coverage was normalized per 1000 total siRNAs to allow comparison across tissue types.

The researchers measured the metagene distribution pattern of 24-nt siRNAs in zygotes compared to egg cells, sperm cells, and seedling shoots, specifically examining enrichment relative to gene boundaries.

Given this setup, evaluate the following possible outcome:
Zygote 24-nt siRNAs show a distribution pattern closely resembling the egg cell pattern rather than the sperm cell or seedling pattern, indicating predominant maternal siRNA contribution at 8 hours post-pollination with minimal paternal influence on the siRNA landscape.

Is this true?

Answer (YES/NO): YES